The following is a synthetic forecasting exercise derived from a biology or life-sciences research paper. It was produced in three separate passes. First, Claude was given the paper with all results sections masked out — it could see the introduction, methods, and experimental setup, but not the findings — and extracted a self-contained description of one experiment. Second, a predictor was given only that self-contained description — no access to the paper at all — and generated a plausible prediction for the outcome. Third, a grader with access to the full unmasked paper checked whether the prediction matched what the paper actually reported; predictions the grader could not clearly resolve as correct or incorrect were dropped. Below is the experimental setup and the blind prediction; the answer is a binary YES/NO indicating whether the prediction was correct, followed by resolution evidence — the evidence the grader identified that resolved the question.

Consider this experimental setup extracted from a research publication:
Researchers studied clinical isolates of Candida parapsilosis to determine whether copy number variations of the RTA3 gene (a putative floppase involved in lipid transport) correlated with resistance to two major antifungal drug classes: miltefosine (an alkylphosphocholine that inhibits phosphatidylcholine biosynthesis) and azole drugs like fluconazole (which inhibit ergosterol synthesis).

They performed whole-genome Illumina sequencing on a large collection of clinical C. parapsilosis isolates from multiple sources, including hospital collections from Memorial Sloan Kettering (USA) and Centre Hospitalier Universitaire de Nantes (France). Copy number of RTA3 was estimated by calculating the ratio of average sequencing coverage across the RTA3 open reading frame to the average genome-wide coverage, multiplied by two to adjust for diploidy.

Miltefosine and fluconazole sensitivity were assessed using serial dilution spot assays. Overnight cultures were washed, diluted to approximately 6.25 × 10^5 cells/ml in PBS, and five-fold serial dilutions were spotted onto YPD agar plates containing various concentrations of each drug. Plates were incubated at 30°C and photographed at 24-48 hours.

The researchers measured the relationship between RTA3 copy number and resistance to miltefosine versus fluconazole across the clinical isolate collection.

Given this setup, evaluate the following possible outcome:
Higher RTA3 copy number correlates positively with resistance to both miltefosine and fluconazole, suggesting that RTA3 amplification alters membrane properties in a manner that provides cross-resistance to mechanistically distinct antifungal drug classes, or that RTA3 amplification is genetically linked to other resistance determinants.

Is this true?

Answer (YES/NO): NO